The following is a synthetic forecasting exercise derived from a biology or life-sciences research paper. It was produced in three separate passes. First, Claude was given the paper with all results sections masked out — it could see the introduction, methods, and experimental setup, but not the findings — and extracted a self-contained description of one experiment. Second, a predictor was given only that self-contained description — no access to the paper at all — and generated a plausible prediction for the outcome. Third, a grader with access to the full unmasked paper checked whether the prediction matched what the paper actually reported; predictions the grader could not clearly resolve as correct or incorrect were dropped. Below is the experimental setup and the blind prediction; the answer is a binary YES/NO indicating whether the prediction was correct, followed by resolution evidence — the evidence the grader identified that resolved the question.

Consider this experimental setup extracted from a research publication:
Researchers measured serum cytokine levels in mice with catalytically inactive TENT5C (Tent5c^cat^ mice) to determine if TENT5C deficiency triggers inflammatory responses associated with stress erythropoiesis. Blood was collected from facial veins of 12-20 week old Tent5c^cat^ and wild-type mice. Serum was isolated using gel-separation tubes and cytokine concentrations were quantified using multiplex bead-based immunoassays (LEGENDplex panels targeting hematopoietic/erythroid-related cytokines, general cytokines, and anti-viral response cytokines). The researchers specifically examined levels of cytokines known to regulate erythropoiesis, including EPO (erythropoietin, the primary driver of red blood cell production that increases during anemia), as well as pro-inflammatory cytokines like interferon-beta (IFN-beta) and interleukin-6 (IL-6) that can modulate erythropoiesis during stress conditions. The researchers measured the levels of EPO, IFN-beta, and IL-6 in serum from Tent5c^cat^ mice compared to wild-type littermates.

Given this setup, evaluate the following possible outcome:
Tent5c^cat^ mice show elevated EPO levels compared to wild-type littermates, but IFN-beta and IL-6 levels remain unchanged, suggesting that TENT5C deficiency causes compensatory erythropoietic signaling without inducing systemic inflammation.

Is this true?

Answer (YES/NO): NO